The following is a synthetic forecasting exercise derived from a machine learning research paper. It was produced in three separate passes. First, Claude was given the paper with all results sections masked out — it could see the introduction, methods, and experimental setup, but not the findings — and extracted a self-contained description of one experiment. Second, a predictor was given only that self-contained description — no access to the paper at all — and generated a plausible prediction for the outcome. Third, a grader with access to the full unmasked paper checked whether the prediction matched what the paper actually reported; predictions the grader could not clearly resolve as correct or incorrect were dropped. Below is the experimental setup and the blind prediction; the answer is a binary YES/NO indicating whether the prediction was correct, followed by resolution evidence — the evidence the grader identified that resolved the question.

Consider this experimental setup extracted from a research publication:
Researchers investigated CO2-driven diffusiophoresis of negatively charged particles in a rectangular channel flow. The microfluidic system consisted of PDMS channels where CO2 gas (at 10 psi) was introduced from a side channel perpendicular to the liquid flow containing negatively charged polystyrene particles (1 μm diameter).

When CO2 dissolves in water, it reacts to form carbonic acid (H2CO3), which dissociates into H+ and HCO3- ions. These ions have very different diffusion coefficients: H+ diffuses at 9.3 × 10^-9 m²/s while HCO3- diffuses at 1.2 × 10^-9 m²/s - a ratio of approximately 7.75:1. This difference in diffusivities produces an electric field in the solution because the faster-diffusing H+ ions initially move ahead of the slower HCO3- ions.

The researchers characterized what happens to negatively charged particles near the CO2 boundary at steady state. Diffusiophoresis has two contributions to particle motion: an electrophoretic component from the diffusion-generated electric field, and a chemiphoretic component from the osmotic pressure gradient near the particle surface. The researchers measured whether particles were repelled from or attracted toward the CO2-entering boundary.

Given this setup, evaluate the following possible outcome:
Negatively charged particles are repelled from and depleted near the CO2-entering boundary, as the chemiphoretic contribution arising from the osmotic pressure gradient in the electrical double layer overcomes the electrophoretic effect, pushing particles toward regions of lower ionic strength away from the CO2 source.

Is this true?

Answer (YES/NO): YES